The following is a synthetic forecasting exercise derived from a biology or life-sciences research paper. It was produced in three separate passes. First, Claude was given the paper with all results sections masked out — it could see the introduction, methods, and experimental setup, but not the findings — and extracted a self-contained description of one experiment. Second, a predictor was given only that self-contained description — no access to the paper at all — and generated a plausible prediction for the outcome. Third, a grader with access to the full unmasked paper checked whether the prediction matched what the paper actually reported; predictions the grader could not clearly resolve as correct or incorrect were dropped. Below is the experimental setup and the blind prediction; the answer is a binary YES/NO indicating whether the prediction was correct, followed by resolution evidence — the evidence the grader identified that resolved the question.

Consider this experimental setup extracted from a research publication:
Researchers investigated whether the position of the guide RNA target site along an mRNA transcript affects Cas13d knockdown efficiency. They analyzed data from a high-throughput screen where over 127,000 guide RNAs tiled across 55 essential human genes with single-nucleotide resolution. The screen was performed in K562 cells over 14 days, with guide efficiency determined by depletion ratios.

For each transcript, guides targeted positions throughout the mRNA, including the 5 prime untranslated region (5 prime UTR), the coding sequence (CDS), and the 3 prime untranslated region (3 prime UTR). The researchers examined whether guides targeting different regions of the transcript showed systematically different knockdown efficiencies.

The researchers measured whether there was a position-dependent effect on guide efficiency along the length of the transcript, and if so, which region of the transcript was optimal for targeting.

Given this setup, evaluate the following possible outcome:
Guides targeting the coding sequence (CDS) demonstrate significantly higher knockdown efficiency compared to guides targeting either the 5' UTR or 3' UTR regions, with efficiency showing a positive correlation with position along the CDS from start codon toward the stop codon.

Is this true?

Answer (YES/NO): NO